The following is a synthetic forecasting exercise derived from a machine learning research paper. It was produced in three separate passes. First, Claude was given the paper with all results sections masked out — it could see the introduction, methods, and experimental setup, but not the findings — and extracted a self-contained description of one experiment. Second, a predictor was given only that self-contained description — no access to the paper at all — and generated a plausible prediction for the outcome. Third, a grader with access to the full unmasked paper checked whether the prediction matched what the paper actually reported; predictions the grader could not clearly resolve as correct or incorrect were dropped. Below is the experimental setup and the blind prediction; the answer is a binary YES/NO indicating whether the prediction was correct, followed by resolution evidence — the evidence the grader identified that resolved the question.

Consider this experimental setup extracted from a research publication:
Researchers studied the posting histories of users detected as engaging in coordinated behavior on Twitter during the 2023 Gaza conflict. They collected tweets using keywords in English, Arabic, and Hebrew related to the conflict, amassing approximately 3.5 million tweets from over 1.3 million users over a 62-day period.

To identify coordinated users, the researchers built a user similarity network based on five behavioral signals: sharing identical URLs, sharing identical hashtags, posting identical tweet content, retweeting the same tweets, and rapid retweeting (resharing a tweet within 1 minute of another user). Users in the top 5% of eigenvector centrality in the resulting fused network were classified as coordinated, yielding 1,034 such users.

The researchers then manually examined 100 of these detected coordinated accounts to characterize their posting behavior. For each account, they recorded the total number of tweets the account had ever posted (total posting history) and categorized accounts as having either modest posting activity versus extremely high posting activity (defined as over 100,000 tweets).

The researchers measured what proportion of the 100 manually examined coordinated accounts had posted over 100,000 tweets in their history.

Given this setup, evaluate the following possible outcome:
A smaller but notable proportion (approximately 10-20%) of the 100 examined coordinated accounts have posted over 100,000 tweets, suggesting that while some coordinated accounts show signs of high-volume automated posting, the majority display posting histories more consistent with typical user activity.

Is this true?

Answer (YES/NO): NO